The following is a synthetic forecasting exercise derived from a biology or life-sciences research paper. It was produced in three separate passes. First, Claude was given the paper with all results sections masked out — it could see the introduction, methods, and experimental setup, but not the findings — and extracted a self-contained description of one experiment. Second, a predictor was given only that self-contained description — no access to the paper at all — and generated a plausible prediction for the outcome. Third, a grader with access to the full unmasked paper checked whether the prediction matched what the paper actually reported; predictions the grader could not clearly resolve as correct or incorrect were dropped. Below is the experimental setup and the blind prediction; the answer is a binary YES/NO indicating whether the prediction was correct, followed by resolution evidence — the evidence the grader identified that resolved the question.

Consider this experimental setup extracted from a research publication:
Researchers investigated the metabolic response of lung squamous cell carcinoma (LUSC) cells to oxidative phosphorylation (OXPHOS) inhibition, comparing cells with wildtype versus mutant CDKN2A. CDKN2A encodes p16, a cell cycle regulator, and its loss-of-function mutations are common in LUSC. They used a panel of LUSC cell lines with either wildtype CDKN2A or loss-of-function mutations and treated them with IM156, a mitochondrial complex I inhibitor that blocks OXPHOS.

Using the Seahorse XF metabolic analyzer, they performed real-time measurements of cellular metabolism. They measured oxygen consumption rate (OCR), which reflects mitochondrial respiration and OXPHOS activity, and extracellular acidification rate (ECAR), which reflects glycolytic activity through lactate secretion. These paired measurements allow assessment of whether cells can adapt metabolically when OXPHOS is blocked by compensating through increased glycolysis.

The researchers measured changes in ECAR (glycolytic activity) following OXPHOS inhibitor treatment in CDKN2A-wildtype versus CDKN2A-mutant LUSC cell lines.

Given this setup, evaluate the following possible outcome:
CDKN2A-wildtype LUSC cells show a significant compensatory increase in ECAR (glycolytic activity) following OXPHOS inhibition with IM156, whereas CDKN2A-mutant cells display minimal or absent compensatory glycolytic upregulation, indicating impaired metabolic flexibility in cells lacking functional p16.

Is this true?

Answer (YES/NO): YES